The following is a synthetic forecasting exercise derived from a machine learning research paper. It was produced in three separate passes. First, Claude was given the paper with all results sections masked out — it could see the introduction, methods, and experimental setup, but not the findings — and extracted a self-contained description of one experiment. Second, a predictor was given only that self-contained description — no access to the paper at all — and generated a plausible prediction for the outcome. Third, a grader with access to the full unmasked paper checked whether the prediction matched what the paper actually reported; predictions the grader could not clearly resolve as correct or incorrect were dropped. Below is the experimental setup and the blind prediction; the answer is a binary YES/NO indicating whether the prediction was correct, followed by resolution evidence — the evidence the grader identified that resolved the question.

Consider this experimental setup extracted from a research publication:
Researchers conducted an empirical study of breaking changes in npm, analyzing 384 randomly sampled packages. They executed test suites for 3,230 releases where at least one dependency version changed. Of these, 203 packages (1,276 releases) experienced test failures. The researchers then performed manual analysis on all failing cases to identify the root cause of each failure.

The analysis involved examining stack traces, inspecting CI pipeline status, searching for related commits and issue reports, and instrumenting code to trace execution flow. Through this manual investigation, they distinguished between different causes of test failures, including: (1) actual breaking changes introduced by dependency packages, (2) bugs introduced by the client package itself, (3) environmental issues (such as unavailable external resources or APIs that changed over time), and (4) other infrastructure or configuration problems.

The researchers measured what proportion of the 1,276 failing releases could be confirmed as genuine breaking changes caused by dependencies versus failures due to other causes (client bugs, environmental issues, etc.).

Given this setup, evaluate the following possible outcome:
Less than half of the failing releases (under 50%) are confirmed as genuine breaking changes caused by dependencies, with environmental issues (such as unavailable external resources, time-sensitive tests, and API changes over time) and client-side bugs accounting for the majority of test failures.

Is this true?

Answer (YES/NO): YES